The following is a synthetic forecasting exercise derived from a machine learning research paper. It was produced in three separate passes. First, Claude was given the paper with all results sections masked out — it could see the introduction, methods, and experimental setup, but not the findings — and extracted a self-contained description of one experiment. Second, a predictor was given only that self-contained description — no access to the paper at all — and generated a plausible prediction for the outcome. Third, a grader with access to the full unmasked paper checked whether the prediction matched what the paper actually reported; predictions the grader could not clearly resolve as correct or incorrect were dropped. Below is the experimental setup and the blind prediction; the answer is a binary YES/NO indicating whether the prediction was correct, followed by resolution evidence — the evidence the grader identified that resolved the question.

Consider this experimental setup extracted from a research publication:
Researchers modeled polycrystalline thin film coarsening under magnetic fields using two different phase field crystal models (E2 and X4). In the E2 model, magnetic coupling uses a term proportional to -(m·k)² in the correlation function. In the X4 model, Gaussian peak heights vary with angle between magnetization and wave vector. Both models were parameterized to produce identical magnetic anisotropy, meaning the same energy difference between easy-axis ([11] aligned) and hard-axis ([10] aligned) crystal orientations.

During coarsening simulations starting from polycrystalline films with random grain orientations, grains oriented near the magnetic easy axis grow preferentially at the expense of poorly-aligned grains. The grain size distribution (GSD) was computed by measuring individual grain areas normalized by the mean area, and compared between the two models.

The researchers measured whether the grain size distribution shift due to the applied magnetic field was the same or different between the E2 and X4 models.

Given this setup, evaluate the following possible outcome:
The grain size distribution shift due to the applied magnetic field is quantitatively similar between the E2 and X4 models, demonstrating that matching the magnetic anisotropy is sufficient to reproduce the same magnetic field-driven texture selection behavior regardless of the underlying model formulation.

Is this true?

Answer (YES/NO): YES